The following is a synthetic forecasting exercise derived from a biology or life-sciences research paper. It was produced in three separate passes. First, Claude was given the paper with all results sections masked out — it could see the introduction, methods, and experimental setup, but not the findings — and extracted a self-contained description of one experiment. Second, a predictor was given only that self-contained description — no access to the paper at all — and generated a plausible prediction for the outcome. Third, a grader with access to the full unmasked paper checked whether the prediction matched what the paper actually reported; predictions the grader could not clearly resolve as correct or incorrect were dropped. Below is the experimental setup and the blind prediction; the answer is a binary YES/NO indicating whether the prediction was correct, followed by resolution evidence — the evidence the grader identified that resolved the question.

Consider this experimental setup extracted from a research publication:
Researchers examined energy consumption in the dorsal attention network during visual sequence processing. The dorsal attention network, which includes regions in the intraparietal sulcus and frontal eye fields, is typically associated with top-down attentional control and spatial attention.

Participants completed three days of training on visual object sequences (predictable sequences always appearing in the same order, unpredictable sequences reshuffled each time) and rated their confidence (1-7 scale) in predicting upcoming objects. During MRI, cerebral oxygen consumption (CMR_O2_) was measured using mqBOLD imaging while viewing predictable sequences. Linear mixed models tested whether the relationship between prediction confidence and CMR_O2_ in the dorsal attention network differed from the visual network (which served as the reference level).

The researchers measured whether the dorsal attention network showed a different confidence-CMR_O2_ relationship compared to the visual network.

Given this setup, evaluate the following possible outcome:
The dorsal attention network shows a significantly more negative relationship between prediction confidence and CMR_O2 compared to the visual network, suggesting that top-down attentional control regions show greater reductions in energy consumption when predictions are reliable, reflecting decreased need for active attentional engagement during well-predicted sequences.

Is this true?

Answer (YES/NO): NO